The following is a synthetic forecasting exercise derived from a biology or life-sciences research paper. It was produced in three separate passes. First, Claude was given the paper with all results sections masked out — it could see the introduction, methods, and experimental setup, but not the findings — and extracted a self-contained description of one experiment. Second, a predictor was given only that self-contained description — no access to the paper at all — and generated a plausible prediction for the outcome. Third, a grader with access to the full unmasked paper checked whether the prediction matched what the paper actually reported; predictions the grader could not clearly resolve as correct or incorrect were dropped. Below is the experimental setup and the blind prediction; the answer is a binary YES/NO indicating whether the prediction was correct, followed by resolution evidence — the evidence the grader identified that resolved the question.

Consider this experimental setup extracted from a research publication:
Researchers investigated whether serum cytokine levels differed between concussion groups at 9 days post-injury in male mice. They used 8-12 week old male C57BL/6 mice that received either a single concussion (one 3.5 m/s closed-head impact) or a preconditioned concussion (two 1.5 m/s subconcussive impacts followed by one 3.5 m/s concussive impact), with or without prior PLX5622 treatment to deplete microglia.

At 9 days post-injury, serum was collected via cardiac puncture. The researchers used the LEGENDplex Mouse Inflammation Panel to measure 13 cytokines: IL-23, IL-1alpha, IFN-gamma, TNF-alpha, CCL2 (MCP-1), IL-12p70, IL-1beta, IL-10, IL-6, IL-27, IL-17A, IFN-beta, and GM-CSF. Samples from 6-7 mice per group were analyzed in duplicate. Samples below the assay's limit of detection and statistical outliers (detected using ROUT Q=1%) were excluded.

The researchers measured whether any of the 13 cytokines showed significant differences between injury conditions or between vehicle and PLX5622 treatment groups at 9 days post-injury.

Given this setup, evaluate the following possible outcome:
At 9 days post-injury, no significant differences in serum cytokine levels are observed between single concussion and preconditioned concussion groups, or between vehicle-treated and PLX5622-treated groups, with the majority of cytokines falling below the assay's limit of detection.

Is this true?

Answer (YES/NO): NO